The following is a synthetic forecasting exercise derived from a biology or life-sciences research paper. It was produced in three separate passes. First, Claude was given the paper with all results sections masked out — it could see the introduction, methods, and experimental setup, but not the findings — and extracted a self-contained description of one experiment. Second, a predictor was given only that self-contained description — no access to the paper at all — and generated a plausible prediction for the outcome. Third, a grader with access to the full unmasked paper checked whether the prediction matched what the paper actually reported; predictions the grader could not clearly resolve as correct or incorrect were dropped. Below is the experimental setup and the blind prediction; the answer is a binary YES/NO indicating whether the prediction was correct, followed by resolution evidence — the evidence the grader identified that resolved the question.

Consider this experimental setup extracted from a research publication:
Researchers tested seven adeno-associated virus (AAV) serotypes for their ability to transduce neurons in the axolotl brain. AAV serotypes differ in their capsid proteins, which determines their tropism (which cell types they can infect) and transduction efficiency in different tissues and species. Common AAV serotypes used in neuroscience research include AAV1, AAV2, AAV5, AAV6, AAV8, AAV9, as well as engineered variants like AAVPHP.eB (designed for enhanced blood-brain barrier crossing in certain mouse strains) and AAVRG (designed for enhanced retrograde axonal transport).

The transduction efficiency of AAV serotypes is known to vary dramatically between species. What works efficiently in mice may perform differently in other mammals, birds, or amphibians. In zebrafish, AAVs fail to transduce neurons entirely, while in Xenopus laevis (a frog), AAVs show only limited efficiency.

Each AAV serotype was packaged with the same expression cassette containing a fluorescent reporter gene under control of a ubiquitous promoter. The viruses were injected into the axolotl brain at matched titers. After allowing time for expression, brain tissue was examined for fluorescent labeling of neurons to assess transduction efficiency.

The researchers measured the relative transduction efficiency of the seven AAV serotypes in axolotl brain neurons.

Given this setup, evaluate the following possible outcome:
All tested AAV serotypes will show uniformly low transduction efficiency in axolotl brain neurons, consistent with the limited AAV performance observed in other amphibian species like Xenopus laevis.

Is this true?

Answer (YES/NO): NO